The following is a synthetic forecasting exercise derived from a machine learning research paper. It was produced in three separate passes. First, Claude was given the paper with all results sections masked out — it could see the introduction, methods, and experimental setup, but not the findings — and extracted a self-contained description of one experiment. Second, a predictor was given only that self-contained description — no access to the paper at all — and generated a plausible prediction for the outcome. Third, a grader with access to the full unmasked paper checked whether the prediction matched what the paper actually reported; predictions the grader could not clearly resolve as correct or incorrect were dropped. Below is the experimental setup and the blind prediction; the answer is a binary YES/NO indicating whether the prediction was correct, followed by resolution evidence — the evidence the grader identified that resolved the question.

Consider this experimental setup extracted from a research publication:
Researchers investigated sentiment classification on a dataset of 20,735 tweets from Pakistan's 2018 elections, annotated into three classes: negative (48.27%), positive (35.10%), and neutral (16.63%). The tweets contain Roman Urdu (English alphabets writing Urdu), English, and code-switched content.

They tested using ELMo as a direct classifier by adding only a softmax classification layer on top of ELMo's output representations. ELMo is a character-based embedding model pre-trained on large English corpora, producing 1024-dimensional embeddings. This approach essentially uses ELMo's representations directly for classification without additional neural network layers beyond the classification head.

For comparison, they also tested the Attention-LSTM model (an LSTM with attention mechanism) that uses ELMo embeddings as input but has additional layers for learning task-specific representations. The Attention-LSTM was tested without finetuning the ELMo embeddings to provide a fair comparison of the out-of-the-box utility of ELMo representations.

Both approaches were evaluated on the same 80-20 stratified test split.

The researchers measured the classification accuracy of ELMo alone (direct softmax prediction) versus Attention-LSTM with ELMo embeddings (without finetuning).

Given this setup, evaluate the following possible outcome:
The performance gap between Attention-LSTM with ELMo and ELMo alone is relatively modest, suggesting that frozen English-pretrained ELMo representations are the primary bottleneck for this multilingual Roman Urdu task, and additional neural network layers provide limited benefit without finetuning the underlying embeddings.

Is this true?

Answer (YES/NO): NO